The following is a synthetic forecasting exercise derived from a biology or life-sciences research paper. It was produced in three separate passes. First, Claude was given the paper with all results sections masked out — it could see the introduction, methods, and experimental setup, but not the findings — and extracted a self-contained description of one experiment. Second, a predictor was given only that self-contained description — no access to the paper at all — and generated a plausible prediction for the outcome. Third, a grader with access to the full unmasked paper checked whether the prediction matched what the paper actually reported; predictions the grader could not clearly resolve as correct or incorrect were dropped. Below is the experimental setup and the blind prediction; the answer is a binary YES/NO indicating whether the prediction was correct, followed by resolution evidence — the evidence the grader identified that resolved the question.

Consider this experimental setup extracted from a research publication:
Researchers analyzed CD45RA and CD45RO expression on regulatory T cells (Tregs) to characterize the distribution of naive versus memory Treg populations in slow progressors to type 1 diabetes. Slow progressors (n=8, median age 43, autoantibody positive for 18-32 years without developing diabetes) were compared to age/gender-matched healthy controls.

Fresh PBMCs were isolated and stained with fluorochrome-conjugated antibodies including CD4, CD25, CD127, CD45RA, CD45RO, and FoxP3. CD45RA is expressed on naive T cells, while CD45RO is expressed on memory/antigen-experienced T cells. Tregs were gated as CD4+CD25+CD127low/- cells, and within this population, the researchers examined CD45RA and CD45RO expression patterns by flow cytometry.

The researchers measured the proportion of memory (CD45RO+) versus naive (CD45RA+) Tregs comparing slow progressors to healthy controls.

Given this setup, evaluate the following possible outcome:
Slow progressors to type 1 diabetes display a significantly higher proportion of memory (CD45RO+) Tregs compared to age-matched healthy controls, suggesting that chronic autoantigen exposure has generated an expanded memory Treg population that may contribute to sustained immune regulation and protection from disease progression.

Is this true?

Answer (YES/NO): YES